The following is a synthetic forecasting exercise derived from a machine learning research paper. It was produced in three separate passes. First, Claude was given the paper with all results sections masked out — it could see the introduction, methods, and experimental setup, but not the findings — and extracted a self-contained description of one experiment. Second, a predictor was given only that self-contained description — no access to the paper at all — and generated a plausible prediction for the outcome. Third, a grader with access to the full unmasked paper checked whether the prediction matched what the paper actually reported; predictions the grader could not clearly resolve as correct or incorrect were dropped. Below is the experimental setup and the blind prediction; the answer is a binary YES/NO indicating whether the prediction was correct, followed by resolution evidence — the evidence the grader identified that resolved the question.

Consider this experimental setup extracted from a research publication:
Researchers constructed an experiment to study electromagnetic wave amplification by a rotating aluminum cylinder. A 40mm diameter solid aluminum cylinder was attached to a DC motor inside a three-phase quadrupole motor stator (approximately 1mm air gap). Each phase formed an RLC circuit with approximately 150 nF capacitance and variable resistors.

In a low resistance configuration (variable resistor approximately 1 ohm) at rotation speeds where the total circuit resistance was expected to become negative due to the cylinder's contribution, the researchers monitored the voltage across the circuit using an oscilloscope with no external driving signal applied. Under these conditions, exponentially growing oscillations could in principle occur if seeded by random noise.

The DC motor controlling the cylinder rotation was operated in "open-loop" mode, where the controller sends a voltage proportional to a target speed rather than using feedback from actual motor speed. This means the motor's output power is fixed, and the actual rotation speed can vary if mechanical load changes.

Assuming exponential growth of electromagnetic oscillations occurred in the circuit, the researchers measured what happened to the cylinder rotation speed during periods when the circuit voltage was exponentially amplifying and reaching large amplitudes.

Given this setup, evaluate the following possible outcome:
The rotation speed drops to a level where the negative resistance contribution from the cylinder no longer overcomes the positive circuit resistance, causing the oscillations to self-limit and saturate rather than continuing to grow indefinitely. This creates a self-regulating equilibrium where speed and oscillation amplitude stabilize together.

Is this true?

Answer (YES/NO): NO